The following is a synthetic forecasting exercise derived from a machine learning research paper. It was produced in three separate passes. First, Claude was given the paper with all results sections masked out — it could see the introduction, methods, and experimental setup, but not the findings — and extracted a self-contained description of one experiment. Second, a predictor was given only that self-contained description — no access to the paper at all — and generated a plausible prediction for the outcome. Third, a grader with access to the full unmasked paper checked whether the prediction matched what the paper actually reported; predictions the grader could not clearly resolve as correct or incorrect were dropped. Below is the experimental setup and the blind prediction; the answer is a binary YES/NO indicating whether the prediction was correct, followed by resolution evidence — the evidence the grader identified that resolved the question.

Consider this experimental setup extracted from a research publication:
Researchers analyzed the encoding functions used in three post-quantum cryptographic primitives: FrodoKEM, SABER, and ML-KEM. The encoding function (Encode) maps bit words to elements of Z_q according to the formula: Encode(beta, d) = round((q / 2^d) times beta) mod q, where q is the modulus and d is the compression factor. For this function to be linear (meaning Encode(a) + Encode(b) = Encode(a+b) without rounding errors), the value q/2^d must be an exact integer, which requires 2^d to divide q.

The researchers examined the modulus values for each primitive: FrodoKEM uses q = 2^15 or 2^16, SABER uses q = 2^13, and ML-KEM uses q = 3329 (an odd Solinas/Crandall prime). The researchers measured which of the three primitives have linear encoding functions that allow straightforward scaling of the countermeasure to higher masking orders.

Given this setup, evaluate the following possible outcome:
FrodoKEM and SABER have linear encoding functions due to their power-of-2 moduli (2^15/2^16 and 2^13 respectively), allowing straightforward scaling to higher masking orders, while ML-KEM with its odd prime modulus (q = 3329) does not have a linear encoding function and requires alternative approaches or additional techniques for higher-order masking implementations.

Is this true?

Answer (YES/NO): YES